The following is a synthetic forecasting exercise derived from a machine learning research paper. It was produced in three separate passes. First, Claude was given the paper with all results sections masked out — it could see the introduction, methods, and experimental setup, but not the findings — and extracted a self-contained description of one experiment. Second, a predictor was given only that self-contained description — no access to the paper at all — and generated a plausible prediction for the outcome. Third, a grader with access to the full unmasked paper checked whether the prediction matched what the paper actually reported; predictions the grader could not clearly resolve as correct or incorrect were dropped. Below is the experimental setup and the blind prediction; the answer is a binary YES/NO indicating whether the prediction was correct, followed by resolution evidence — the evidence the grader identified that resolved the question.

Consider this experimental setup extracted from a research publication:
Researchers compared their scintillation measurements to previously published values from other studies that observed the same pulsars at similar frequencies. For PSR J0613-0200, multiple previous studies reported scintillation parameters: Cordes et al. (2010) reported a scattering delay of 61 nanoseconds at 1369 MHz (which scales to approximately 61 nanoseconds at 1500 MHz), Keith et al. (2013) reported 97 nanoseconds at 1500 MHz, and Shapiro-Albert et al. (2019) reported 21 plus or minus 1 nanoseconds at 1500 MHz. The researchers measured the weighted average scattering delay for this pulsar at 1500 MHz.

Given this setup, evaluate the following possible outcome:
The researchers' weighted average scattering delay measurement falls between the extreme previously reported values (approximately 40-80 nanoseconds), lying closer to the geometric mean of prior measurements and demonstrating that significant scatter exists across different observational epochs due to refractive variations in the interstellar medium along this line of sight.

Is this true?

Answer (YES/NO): NO